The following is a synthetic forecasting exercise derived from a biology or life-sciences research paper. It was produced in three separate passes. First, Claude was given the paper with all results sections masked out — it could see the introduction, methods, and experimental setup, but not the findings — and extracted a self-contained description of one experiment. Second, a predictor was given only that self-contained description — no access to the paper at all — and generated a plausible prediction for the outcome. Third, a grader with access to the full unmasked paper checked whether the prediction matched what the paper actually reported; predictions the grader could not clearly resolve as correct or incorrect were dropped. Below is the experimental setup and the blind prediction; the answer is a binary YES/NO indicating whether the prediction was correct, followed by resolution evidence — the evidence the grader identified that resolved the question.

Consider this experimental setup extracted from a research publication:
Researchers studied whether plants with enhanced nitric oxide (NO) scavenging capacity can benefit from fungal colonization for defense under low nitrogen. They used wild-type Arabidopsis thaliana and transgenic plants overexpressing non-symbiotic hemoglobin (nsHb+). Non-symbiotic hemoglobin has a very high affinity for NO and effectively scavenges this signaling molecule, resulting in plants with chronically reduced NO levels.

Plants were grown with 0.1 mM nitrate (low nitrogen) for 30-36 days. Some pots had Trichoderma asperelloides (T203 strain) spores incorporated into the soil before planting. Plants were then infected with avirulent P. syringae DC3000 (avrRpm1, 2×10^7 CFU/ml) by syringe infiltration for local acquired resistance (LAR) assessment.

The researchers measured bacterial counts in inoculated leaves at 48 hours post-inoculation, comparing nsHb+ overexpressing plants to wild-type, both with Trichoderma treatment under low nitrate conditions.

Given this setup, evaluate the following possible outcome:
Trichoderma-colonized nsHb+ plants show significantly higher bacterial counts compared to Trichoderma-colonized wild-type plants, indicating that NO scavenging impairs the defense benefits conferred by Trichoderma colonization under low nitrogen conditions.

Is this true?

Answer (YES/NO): YES